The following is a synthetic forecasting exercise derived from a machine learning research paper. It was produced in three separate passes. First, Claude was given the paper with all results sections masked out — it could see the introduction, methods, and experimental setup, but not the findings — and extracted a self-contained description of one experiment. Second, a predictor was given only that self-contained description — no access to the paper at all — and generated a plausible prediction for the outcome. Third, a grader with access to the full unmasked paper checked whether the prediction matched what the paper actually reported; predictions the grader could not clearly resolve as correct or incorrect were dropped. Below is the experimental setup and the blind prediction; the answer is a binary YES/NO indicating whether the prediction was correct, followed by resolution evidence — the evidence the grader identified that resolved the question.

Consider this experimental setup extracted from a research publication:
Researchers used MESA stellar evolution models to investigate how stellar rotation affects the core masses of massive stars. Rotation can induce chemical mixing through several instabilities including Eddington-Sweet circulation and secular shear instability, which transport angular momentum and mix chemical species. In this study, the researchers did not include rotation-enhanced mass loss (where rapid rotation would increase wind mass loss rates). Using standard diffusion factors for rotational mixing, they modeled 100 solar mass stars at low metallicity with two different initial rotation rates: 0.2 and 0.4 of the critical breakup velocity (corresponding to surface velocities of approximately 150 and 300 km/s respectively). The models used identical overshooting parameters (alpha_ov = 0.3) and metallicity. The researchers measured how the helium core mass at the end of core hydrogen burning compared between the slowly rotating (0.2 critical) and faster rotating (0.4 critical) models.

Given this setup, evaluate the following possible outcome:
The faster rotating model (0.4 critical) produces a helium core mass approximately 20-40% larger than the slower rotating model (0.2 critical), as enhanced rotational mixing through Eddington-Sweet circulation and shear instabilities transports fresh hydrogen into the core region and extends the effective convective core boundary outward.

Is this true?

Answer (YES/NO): NO